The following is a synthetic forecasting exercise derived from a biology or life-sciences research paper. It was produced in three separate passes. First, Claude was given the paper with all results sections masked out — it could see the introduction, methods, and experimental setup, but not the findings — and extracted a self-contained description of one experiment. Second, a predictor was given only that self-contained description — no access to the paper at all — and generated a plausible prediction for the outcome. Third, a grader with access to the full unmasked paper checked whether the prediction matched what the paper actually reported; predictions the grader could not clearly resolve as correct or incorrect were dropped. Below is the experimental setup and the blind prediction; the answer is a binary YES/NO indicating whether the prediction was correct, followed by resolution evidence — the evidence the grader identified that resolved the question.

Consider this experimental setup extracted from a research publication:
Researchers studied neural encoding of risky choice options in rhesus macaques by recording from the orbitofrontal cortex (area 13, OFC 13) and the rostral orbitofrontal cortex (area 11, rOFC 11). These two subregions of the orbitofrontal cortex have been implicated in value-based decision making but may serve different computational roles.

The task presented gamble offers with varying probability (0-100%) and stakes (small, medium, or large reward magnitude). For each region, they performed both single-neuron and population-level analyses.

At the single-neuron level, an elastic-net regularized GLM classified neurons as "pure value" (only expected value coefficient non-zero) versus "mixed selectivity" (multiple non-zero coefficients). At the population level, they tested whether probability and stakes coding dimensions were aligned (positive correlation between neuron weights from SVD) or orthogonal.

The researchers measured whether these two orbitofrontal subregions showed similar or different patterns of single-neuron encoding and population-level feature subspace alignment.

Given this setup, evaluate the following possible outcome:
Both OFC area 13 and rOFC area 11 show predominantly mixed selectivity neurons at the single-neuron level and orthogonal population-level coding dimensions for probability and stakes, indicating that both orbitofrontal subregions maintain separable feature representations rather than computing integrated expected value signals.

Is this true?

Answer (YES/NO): NO